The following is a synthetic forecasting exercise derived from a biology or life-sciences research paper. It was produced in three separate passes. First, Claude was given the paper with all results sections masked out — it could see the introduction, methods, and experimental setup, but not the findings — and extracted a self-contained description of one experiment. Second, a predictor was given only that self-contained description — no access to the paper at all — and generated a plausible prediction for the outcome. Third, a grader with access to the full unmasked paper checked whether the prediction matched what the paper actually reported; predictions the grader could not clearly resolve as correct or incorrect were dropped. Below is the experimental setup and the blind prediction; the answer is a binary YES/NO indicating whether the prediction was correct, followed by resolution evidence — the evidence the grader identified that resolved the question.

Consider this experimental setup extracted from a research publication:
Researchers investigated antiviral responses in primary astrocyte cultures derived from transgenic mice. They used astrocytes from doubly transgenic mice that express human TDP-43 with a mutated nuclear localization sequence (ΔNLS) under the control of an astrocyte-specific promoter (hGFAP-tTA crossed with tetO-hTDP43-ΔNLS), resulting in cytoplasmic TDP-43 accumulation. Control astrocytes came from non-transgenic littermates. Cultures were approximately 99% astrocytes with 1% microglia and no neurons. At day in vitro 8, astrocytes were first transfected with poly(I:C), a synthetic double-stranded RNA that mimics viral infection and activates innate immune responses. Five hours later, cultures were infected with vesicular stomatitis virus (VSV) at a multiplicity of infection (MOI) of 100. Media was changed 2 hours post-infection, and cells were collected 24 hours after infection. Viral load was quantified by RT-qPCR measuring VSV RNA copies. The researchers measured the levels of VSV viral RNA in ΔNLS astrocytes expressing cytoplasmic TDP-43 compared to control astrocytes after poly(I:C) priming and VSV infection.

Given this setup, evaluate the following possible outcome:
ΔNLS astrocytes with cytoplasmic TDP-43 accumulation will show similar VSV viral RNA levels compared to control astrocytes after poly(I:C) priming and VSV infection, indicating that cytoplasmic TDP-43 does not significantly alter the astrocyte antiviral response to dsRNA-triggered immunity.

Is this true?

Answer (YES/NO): NO